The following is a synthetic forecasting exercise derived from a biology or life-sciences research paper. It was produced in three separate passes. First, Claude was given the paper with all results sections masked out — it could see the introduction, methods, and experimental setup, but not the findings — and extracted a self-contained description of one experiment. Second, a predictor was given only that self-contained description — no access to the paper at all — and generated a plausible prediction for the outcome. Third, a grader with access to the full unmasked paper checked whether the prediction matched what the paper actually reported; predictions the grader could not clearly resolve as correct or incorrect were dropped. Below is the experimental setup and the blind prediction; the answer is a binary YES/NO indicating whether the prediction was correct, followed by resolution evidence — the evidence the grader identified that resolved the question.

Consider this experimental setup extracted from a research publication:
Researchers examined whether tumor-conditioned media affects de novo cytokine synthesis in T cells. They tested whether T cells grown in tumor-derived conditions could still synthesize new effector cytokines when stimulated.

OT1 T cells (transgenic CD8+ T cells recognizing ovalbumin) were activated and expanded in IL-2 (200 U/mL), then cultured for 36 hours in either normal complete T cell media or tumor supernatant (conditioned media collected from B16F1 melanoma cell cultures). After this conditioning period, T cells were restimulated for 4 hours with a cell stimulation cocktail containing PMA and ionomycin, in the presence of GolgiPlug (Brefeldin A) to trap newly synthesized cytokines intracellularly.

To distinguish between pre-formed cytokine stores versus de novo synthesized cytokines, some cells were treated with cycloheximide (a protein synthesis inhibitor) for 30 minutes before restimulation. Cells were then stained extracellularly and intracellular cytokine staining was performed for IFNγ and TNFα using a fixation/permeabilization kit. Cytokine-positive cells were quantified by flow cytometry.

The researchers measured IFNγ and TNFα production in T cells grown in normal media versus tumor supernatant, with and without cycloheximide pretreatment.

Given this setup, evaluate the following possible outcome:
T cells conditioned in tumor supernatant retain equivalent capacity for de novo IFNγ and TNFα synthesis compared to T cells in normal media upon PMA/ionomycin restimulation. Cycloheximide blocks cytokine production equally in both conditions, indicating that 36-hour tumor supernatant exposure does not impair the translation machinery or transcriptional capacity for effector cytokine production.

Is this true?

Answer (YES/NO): NO